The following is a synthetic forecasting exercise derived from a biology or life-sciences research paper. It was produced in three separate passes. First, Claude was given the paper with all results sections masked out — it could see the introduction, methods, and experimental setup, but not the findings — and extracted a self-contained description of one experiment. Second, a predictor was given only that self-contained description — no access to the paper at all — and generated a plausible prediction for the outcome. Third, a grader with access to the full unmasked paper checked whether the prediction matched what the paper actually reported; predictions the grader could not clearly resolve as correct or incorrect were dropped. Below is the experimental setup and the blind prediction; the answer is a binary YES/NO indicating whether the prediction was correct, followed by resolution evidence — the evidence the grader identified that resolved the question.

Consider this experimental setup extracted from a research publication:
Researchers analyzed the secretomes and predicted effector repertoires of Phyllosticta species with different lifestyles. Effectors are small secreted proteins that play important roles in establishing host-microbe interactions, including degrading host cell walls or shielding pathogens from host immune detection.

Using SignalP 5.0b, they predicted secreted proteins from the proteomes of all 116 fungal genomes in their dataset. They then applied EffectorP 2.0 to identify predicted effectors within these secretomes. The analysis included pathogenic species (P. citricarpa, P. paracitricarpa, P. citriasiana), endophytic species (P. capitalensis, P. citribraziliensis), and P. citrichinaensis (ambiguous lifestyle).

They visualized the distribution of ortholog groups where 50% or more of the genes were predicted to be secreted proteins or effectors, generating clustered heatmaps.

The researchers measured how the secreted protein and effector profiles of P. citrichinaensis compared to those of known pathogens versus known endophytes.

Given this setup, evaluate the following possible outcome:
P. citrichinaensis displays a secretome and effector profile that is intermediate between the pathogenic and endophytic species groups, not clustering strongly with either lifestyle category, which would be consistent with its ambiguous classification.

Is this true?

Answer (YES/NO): YES